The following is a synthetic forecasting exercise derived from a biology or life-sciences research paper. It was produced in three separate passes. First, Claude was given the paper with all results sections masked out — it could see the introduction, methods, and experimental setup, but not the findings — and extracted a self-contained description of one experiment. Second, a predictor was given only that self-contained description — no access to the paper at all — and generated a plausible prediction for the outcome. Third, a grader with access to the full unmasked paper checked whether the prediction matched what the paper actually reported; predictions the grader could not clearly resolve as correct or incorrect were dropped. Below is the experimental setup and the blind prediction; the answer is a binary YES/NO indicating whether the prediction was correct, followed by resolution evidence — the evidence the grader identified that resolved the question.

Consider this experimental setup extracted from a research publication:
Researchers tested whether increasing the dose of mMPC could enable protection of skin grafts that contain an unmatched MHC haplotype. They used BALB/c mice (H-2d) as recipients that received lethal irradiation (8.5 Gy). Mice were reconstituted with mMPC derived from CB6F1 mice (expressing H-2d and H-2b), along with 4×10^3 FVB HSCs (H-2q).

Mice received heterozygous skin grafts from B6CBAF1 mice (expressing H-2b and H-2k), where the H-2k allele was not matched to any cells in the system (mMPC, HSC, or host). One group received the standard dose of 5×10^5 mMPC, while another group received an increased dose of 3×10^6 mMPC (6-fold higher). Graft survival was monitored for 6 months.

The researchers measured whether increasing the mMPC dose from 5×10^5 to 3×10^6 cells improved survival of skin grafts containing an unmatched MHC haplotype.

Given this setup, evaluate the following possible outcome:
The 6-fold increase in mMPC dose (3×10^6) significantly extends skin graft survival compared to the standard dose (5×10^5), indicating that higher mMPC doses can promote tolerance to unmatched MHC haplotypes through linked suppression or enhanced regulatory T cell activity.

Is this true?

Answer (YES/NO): NO